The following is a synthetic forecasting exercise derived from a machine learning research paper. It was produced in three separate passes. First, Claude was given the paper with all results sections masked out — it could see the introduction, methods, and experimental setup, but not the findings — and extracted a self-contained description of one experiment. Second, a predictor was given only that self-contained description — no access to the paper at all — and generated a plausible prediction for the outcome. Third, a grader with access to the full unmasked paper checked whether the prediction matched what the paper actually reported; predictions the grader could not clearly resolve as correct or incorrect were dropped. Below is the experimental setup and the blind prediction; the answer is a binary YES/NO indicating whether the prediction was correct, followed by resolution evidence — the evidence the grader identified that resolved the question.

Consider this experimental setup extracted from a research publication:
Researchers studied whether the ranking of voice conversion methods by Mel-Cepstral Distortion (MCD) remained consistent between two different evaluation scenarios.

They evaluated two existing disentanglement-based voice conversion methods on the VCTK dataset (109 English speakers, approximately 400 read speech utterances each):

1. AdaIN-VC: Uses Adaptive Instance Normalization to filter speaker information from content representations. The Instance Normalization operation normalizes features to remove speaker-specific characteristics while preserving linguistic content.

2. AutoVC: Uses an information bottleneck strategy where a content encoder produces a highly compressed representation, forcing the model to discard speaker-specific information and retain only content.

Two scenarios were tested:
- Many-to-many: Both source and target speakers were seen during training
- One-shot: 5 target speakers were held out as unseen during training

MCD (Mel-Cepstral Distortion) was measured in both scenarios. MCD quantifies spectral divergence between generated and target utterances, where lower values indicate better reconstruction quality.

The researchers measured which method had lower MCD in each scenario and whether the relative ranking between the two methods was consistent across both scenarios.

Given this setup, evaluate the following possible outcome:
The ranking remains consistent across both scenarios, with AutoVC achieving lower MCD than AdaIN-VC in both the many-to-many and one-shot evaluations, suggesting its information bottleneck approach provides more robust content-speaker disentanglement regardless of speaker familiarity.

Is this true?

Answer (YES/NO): NO